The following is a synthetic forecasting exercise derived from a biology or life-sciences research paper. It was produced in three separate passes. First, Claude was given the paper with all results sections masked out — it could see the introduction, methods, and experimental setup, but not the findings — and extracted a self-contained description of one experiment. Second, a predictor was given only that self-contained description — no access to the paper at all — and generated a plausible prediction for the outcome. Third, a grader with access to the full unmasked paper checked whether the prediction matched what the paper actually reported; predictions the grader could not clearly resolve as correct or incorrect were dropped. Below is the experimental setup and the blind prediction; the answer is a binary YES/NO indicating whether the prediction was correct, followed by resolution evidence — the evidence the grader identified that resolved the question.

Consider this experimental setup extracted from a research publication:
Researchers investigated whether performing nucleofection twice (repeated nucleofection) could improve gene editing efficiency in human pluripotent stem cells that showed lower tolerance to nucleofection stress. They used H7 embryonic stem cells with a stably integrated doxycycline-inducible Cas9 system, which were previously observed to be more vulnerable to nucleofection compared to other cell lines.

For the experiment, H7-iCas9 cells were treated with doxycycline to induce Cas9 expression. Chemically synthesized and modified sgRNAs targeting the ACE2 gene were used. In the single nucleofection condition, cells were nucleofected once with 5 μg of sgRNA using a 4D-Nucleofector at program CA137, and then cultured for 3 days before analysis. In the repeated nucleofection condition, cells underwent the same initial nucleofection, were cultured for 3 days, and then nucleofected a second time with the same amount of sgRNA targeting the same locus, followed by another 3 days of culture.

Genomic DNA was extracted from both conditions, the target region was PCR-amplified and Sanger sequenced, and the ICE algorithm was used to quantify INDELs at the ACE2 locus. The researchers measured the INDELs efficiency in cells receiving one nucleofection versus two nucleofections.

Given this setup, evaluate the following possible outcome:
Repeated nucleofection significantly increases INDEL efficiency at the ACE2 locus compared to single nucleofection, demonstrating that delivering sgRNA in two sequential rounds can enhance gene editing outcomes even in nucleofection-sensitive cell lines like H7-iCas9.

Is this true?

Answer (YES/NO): YES